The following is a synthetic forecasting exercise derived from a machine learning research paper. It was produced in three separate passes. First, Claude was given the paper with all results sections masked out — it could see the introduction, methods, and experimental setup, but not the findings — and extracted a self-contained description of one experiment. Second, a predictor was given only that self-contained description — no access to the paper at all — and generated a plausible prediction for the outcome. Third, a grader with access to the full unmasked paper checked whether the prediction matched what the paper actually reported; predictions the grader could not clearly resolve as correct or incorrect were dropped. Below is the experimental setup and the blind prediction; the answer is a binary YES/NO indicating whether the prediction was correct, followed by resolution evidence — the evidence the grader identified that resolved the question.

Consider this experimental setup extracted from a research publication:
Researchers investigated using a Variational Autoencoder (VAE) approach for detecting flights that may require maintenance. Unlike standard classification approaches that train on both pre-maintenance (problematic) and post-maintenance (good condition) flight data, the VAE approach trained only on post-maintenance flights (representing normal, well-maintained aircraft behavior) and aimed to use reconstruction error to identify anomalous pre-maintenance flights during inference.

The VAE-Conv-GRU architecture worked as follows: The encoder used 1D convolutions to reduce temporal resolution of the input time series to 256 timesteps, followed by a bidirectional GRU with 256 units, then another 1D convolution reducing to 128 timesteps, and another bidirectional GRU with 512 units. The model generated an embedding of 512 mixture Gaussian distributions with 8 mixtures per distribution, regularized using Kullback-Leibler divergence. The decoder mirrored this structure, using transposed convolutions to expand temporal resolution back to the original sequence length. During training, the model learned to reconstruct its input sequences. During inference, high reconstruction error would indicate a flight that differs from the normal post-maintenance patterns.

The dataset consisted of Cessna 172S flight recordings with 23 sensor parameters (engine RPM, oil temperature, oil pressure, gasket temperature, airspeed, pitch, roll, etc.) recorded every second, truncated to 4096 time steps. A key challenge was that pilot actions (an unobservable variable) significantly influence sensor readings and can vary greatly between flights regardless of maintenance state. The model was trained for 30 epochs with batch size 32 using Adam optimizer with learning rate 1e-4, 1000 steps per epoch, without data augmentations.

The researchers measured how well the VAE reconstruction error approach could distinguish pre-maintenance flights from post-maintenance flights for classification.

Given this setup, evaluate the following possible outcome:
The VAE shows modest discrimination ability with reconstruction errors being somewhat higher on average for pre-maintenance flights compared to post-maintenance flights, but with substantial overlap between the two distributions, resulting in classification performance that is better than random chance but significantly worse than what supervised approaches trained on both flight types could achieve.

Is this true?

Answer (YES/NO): NO